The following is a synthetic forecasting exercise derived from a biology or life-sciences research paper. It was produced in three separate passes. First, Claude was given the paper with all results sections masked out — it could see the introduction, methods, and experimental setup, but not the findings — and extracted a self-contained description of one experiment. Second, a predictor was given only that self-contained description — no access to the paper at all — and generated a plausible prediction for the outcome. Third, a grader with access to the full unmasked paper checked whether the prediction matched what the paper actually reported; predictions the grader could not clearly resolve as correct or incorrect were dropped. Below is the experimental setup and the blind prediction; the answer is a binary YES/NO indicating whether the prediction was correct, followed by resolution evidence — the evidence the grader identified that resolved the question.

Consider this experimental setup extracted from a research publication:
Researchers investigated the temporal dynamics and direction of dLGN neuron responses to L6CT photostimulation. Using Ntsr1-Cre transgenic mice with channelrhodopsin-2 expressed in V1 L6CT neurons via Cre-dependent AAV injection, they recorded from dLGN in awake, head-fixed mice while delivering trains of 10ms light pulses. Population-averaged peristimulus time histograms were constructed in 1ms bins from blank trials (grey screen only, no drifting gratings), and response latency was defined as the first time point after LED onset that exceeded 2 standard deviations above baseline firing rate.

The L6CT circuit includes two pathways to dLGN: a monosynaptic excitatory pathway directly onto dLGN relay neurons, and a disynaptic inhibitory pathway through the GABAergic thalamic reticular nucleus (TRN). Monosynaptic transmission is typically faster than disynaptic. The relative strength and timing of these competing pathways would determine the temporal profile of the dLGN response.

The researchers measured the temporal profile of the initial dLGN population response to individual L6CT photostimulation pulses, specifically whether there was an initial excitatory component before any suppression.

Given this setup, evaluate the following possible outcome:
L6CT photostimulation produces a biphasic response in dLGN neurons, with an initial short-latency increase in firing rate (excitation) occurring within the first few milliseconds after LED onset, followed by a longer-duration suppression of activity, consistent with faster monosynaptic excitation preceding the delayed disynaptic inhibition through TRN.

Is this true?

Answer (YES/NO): YES